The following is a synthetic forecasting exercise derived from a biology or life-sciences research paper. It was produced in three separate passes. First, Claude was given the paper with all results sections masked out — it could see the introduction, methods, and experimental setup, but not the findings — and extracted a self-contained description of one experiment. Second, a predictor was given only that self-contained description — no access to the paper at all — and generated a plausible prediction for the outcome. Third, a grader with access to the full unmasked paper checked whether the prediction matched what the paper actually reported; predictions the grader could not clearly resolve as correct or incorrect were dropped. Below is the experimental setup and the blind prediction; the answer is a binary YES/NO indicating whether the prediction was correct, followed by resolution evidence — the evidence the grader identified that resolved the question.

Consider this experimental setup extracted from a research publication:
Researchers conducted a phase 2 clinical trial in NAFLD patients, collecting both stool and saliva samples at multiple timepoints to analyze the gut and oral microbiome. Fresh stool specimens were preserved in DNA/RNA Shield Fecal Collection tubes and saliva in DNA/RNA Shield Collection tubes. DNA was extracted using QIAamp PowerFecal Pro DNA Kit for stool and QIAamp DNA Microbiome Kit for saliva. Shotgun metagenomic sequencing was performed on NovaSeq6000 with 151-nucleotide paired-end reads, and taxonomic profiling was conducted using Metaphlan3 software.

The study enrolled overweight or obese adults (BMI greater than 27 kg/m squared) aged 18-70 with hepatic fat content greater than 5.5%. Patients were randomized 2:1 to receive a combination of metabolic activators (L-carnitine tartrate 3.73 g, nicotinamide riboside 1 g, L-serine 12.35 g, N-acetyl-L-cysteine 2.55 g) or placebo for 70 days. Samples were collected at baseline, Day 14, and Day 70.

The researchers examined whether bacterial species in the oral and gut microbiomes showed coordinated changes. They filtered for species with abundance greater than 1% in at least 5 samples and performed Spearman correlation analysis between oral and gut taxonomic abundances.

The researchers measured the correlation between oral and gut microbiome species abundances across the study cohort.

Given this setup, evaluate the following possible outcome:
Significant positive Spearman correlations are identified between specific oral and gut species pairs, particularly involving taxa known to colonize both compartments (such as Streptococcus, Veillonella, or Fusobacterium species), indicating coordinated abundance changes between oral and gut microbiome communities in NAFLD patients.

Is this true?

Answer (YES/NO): NO